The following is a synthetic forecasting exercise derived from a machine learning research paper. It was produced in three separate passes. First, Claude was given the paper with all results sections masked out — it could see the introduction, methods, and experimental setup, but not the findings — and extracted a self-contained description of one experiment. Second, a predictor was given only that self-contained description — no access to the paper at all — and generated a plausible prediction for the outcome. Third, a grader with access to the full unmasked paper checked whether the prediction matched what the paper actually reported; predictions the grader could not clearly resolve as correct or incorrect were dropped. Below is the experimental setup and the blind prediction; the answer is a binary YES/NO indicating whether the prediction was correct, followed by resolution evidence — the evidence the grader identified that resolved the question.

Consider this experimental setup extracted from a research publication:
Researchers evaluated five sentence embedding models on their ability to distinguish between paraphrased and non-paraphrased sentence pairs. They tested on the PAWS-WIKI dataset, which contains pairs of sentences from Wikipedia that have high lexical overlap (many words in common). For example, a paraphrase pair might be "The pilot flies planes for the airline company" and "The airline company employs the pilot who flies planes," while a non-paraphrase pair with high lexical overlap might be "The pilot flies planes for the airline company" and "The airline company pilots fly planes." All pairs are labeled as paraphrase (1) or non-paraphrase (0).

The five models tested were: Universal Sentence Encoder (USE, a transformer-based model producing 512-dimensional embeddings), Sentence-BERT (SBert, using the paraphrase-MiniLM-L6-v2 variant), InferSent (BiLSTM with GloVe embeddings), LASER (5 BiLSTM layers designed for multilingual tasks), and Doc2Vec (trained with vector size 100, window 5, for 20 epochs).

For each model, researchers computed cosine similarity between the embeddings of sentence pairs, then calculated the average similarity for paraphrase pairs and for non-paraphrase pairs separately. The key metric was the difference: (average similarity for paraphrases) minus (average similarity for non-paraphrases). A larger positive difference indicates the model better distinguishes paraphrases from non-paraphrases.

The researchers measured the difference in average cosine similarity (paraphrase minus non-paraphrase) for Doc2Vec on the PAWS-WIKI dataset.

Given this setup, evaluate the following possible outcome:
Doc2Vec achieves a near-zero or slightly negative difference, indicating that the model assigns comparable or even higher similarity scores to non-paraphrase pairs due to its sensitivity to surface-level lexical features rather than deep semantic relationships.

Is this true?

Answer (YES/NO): YES